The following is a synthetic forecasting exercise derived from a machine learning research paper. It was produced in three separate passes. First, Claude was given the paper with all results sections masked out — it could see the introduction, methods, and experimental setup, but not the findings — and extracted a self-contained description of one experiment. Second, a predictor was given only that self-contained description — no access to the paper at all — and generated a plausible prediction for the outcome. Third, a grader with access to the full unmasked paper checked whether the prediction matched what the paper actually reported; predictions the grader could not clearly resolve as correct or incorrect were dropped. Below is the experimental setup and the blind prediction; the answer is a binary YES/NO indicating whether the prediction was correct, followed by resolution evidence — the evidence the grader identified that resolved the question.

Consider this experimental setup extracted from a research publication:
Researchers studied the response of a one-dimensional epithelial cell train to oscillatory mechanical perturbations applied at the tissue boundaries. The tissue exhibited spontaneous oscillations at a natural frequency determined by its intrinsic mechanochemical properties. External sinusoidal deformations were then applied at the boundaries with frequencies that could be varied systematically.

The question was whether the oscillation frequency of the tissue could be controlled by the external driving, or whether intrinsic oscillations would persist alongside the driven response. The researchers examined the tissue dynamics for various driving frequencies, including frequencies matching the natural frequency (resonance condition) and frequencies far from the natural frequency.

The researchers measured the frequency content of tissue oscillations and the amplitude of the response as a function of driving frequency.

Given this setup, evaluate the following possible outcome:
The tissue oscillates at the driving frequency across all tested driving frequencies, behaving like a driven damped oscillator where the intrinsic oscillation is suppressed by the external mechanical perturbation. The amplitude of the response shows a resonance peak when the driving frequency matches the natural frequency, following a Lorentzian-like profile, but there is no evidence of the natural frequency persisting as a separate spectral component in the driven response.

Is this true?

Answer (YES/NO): NO